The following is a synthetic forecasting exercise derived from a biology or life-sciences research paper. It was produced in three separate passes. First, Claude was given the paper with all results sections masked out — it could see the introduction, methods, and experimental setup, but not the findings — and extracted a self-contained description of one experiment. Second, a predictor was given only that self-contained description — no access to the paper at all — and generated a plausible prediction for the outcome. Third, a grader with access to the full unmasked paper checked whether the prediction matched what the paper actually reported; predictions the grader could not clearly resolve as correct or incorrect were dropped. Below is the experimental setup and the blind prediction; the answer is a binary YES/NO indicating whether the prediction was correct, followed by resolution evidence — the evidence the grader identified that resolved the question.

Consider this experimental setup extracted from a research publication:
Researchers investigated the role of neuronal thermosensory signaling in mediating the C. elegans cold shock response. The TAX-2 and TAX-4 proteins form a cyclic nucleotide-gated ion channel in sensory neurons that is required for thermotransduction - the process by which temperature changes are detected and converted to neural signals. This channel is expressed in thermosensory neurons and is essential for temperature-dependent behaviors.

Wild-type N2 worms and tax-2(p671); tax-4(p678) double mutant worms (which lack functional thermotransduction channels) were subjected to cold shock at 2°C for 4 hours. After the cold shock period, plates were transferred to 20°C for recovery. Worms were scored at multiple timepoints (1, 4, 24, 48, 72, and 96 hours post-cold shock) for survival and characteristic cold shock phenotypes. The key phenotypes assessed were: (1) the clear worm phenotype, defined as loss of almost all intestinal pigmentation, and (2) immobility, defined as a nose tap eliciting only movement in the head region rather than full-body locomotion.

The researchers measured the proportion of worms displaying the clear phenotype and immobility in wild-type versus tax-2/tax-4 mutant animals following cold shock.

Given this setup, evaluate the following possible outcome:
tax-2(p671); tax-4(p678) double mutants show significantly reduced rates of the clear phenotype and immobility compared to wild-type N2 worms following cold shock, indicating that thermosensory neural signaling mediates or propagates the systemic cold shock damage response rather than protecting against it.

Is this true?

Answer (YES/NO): YES